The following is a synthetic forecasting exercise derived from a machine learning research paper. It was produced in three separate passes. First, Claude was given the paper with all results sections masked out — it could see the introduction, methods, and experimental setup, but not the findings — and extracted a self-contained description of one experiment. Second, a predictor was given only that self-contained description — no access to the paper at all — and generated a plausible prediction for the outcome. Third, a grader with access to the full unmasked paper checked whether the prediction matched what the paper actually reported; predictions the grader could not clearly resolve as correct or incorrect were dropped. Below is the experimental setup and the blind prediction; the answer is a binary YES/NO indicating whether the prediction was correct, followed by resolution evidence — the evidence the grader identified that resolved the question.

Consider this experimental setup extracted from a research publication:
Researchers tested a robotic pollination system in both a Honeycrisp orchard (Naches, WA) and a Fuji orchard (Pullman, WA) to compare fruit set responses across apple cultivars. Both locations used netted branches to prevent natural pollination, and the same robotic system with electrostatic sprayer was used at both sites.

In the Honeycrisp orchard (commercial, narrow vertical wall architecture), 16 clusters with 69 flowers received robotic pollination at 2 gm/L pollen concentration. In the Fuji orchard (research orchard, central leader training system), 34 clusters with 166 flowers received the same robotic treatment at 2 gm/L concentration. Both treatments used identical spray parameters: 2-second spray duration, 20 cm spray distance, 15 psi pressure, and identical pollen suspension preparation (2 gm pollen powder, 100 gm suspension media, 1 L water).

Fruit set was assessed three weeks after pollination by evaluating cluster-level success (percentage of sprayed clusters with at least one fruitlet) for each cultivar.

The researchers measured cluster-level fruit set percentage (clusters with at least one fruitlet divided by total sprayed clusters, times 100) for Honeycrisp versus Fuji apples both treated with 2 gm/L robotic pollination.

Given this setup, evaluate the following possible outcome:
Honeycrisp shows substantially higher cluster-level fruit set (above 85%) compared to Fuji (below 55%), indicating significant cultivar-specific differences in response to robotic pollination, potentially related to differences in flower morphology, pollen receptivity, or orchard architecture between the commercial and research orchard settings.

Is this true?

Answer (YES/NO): YES